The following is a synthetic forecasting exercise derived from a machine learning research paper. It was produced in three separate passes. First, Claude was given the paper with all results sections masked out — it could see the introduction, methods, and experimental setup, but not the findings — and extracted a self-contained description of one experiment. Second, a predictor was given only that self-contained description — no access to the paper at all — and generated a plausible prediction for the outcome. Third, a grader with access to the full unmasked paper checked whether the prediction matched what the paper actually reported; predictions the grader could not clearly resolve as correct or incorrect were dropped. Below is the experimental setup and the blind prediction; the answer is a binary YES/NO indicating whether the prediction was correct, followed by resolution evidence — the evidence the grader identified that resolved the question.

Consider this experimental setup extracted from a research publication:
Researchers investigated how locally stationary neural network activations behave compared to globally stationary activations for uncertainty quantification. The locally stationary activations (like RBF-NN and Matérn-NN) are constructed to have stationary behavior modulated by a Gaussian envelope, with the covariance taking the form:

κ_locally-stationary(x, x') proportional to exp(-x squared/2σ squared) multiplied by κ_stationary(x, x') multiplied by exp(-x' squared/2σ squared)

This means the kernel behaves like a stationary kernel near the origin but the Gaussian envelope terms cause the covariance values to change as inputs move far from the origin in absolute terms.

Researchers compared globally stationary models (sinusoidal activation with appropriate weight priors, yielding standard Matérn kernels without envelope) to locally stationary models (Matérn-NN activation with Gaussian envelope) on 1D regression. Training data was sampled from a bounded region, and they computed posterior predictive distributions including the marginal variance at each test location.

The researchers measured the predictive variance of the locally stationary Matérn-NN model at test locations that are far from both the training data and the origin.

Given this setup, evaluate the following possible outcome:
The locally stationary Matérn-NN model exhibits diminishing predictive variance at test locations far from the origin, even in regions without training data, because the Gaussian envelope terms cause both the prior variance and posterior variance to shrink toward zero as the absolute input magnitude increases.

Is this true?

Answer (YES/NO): YES